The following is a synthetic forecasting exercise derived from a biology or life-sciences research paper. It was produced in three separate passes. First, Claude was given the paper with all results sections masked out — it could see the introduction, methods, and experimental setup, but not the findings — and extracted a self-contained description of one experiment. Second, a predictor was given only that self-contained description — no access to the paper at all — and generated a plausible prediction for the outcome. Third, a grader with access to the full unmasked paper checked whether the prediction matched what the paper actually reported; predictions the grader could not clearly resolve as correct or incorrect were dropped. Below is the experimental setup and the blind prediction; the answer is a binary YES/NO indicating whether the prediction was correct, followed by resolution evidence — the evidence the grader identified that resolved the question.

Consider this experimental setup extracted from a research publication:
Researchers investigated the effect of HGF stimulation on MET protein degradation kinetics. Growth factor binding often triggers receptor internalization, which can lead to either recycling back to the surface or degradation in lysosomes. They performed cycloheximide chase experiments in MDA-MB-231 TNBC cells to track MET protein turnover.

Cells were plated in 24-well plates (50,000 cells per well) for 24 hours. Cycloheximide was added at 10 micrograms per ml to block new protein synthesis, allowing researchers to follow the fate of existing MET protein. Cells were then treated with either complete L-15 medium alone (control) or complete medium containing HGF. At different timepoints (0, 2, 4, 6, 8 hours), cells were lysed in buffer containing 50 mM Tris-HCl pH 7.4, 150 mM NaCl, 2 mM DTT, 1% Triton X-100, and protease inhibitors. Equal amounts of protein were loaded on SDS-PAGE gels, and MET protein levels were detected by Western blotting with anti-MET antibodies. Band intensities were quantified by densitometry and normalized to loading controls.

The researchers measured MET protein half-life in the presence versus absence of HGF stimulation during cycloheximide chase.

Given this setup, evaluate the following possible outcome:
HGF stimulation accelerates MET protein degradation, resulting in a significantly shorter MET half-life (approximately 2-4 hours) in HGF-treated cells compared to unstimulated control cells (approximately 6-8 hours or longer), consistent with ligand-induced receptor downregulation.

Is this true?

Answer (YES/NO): YES